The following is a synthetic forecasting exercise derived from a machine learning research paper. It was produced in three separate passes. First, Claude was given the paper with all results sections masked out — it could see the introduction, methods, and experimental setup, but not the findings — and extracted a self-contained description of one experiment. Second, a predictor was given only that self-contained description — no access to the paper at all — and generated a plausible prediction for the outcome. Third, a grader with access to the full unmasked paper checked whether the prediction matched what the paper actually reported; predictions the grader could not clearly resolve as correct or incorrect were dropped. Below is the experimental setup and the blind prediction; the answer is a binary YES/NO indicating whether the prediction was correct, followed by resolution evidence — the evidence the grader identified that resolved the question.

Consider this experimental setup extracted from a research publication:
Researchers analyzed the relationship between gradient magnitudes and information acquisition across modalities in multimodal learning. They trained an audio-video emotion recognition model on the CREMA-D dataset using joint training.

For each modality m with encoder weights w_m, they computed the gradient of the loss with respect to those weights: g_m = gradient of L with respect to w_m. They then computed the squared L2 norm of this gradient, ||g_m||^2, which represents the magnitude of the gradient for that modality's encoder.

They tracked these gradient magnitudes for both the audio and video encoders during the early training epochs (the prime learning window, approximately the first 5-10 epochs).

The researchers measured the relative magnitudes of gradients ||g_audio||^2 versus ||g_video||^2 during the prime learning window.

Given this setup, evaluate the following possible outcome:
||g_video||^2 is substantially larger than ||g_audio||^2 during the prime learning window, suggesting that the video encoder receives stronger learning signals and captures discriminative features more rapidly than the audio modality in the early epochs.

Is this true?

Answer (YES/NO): NO